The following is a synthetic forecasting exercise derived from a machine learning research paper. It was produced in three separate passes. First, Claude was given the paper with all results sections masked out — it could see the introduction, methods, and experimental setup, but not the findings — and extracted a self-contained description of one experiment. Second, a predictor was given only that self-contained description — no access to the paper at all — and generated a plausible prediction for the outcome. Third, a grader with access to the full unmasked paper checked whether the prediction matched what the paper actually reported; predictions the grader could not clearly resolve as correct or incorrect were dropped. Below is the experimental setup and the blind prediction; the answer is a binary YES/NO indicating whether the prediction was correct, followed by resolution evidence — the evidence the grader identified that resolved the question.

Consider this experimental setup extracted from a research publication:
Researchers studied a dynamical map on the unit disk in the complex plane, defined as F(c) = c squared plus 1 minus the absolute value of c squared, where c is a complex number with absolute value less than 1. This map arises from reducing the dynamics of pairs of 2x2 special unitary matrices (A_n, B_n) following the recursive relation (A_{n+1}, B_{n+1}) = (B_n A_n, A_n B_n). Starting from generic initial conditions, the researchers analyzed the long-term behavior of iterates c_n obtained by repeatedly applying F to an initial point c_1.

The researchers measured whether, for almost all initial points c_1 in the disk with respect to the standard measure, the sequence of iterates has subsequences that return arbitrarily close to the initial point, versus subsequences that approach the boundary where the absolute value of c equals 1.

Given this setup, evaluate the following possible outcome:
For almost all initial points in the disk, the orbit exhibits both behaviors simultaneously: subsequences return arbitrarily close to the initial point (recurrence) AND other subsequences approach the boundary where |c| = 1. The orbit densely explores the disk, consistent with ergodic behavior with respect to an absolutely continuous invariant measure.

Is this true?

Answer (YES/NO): YES